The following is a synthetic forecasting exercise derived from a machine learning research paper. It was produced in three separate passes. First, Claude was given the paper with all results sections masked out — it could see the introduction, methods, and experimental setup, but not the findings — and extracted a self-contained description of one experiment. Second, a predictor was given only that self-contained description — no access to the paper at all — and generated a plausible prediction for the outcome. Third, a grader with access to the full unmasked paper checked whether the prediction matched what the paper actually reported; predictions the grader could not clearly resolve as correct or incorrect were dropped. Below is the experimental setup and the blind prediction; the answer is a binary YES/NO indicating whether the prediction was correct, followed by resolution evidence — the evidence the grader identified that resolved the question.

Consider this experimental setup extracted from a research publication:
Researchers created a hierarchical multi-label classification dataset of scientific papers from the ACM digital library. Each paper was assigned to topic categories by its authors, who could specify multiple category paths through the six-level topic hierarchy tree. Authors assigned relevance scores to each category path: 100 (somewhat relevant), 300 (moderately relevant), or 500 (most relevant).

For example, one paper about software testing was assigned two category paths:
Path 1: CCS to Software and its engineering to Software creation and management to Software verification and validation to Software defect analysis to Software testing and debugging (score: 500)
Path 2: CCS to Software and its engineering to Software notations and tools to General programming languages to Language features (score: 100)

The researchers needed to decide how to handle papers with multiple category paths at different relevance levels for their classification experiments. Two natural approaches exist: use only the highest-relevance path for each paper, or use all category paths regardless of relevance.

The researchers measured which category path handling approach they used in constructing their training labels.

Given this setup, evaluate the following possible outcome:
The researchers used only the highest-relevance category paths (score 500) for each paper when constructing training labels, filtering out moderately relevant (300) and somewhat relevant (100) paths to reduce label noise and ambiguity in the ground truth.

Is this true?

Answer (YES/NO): NO